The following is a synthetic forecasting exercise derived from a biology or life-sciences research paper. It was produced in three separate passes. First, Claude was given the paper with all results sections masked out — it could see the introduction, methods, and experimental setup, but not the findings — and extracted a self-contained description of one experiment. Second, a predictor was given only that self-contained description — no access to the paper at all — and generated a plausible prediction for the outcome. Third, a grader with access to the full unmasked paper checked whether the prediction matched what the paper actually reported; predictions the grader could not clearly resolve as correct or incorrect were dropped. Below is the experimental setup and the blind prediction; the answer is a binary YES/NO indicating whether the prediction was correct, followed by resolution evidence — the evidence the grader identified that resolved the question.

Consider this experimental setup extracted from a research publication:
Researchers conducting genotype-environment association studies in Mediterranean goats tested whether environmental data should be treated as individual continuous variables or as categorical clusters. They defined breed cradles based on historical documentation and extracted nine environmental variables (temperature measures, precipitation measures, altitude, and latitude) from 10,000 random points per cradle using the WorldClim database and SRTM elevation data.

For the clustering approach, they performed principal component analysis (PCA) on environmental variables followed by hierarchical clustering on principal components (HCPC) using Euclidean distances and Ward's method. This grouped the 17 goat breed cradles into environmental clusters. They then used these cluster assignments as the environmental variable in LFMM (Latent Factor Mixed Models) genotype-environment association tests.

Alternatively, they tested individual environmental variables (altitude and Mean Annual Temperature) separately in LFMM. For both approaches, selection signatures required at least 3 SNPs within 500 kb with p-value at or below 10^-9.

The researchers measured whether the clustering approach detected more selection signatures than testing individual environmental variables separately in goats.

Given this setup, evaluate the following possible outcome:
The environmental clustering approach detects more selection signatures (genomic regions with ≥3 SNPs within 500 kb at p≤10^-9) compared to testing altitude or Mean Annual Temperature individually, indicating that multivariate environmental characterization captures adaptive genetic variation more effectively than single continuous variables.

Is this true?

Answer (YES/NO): YES